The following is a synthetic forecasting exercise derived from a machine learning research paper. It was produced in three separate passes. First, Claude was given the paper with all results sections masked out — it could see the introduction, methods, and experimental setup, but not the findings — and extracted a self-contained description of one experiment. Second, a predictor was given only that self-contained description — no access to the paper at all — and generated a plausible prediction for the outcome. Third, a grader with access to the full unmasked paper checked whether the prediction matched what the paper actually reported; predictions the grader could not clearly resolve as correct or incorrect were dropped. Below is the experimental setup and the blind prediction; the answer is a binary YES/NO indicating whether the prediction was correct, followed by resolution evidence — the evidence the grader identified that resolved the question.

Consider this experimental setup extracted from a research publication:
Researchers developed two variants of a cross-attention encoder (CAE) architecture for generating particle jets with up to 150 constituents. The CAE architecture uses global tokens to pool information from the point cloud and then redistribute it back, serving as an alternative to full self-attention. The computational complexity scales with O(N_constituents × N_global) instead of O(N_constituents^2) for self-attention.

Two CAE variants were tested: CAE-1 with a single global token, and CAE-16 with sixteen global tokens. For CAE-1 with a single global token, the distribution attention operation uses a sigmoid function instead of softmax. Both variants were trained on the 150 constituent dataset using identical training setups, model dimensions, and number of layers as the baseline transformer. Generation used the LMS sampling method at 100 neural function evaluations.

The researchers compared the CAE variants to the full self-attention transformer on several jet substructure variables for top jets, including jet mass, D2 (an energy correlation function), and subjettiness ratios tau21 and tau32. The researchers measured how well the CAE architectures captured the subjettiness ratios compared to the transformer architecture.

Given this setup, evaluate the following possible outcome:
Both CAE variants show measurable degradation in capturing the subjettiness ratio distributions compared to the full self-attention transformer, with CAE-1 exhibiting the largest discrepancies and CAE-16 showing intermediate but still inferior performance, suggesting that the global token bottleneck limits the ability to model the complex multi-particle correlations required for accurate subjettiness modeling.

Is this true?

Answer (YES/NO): YES